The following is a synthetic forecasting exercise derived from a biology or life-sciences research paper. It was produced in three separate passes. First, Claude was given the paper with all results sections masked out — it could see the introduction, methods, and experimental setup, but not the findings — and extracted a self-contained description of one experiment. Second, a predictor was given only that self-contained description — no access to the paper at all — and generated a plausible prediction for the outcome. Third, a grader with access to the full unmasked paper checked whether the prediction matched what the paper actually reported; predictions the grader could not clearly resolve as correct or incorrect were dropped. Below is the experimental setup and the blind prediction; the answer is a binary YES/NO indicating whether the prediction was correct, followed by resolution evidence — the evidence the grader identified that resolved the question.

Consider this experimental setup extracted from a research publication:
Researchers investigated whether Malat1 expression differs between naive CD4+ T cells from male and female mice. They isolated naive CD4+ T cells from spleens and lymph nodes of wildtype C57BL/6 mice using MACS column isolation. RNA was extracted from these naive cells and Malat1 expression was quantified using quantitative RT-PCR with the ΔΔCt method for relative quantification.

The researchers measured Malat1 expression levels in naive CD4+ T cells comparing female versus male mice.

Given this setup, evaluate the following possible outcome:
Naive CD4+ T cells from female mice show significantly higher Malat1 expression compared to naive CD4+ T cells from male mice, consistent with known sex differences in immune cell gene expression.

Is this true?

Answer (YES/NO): NO